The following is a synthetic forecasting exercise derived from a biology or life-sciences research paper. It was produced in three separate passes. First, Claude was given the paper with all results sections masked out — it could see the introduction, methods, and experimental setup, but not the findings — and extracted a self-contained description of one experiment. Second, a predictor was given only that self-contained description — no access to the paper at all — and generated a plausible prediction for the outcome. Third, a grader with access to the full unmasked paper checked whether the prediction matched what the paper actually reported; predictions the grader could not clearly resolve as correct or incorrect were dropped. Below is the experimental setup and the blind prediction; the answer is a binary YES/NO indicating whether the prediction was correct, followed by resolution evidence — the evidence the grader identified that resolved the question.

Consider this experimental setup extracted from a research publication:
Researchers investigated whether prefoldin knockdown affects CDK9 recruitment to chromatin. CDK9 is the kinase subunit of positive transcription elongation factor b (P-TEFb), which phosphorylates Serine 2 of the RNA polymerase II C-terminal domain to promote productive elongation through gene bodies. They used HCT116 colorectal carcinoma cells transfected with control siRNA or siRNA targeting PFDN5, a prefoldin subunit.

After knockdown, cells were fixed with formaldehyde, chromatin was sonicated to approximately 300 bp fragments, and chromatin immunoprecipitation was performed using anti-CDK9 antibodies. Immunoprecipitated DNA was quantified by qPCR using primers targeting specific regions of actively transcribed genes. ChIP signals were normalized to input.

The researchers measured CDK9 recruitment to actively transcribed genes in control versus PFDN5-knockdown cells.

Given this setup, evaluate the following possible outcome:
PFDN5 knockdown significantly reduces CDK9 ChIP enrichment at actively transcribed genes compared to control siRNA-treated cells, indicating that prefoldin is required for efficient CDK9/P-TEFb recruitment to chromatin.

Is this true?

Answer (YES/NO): YES